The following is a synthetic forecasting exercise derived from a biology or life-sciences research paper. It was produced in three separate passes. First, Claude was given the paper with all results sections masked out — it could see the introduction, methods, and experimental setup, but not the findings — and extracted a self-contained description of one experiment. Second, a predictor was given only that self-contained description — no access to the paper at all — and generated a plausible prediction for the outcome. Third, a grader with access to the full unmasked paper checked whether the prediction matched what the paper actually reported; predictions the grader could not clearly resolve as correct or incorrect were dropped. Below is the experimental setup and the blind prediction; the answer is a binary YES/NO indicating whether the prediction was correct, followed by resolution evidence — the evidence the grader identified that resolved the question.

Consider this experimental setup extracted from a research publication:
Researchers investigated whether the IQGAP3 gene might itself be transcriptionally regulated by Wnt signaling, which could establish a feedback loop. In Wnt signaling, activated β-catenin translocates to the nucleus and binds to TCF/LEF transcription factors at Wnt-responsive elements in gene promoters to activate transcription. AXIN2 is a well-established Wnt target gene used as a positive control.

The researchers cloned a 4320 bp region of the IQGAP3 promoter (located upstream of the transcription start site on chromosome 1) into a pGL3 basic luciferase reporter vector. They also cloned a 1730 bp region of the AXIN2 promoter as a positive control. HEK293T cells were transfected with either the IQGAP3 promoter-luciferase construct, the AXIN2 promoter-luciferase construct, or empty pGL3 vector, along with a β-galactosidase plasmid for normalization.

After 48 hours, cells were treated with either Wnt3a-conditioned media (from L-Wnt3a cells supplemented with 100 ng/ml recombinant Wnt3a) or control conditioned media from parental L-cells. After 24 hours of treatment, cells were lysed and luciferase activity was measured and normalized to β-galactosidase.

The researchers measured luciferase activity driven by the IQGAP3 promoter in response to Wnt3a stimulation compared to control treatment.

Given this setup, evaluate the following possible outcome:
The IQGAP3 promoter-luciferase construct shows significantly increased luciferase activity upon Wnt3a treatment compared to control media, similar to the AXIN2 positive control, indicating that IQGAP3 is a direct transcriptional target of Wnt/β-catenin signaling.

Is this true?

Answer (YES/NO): YES